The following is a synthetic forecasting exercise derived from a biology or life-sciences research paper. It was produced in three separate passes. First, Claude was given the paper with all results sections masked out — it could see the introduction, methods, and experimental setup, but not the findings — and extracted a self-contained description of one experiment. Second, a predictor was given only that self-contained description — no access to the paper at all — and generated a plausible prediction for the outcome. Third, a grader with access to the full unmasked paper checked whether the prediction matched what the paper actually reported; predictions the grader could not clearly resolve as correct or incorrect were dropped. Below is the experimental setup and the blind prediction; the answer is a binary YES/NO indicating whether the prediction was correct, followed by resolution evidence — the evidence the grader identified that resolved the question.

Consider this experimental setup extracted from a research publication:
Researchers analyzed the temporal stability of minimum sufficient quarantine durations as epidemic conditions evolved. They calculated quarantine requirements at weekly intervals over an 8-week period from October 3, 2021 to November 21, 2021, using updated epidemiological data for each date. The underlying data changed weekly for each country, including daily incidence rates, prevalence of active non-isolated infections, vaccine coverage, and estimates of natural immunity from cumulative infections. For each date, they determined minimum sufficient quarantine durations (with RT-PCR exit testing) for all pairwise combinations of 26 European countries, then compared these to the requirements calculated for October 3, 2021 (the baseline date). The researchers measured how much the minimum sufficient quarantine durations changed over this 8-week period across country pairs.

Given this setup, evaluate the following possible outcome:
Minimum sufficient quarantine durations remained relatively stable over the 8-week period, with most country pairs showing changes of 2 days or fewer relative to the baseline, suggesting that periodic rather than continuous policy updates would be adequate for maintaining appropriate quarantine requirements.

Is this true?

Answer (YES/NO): NO